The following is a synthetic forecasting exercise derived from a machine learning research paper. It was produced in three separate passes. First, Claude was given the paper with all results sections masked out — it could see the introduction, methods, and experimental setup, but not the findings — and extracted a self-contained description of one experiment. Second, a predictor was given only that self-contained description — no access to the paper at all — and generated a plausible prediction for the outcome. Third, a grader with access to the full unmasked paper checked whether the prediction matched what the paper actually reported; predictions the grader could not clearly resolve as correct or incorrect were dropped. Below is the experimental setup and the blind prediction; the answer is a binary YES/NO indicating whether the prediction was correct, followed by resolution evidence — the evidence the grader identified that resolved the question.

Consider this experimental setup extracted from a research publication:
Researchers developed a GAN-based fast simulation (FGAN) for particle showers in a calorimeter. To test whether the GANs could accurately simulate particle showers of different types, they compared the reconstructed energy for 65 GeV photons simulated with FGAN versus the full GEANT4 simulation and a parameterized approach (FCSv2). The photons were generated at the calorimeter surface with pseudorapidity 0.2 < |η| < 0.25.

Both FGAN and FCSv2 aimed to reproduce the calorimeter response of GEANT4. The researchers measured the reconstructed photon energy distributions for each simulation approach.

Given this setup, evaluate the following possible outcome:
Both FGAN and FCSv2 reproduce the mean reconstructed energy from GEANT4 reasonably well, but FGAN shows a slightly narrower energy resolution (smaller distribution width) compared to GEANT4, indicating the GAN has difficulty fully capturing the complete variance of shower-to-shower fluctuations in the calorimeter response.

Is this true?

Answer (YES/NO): NO